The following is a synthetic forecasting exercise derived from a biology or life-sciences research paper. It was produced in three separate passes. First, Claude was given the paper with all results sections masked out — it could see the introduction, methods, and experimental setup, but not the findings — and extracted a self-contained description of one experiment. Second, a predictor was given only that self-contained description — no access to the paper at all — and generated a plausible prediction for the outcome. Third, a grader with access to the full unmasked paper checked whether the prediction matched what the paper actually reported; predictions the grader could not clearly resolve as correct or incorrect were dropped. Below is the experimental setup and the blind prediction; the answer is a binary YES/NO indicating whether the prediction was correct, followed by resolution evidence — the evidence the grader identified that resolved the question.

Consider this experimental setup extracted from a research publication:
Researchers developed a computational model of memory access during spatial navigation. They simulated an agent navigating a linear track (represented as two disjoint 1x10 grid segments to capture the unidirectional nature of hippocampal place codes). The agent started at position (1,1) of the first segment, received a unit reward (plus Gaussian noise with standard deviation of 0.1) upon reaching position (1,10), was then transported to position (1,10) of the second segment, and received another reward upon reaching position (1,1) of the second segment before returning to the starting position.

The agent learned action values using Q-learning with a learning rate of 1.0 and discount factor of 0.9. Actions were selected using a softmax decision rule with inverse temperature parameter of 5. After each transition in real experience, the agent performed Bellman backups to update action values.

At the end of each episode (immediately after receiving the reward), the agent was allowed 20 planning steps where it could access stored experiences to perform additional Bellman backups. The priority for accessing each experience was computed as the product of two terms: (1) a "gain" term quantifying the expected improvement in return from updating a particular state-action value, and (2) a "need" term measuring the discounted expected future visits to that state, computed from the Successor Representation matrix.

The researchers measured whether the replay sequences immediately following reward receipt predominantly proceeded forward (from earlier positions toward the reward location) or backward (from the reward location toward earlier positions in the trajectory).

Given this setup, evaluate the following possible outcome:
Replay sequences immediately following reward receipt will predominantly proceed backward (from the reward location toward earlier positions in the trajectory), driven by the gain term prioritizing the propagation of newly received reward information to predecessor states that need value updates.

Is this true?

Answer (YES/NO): YES